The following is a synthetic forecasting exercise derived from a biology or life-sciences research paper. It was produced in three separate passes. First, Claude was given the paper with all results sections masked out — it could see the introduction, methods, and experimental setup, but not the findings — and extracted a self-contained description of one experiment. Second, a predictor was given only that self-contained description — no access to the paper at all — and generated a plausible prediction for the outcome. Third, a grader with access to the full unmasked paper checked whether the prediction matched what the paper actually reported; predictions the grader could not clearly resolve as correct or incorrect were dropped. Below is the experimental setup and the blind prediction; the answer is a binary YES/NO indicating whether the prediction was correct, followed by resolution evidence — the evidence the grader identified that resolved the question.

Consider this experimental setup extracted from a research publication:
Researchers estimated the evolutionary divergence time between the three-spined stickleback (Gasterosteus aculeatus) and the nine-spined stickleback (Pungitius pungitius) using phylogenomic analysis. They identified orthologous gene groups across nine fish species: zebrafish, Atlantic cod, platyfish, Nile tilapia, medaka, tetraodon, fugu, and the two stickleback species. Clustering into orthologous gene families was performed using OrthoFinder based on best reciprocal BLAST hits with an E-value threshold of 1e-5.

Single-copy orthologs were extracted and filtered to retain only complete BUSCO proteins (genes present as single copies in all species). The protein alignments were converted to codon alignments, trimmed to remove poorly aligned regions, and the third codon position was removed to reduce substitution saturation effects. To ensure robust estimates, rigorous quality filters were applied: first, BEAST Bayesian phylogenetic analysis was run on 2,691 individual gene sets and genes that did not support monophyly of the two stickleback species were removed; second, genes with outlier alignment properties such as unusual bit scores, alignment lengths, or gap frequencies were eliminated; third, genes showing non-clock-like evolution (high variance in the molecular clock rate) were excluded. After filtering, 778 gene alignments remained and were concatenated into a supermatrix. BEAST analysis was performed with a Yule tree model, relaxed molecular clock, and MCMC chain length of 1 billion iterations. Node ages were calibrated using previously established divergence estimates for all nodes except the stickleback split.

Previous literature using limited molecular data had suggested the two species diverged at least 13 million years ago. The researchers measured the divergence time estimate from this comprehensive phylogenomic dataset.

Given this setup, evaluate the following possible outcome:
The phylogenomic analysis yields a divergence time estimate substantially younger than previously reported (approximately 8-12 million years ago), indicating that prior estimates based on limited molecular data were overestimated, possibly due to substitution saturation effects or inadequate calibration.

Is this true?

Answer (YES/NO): NO